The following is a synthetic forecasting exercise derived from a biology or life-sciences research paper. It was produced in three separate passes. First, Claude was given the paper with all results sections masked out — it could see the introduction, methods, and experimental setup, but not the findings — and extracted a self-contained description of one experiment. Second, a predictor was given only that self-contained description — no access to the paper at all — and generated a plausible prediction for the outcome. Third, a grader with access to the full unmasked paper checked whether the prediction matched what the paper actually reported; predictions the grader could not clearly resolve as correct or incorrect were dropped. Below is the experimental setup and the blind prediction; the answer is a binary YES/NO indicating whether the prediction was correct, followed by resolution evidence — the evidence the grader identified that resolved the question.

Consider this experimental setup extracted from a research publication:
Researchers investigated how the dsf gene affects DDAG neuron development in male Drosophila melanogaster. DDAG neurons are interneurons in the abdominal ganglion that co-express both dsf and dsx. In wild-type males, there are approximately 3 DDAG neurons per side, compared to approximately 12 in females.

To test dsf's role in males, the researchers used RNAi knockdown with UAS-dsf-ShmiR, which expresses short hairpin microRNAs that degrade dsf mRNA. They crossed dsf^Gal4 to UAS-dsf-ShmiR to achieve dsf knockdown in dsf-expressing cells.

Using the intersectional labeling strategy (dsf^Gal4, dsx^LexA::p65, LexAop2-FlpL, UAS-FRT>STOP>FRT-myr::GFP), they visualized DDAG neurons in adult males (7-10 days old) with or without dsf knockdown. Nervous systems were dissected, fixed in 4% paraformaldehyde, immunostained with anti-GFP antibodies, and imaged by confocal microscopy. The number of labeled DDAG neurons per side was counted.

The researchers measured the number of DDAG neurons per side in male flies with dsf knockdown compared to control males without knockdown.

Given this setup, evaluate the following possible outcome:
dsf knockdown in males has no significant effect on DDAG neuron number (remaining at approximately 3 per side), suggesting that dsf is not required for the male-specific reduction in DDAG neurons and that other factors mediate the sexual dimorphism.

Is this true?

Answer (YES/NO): NO